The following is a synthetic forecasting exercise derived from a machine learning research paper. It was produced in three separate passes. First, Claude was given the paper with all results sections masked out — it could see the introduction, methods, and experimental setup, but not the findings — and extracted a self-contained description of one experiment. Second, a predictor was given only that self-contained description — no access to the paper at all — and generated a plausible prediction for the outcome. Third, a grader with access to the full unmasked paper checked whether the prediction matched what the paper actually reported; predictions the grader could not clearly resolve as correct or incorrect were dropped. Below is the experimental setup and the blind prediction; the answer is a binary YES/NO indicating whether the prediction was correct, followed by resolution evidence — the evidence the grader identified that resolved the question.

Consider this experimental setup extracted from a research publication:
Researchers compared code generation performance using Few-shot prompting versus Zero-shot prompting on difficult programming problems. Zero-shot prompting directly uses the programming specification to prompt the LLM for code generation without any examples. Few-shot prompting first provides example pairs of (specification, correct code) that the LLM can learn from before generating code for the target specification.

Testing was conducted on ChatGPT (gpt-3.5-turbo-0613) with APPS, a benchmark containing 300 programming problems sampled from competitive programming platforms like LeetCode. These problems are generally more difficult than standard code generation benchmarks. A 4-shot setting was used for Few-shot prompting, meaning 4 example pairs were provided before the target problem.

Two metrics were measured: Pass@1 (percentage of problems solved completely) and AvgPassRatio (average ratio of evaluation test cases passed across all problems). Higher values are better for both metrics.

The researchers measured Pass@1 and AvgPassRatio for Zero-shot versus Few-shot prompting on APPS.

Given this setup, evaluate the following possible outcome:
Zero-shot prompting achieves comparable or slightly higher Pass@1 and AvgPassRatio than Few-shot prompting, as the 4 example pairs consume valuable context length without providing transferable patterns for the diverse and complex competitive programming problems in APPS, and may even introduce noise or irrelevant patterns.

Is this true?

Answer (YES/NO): NO